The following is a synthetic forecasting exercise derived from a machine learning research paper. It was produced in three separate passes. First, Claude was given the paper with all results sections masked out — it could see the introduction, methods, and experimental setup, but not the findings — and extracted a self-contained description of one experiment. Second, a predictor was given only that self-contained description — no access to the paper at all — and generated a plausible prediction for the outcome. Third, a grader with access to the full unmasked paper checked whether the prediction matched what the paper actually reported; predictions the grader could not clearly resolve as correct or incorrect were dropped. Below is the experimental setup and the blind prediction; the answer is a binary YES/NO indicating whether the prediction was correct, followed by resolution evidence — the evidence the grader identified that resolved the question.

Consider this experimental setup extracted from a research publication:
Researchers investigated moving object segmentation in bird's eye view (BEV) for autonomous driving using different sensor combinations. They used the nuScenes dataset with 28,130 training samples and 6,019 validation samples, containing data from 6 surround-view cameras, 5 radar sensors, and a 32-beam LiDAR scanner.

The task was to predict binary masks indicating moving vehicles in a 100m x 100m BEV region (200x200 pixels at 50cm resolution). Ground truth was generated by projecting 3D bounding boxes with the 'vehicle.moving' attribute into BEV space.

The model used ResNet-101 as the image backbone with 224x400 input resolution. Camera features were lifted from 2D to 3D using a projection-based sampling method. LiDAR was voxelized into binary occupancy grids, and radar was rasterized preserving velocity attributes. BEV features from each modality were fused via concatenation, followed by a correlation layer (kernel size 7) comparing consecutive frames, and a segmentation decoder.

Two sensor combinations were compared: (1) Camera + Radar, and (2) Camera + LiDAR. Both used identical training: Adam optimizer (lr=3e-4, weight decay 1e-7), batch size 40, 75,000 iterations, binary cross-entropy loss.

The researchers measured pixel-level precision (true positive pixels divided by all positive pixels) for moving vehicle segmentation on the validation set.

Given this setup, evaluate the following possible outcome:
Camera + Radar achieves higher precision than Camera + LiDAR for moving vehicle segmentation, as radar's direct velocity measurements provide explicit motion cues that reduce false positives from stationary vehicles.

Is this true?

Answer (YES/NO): NO